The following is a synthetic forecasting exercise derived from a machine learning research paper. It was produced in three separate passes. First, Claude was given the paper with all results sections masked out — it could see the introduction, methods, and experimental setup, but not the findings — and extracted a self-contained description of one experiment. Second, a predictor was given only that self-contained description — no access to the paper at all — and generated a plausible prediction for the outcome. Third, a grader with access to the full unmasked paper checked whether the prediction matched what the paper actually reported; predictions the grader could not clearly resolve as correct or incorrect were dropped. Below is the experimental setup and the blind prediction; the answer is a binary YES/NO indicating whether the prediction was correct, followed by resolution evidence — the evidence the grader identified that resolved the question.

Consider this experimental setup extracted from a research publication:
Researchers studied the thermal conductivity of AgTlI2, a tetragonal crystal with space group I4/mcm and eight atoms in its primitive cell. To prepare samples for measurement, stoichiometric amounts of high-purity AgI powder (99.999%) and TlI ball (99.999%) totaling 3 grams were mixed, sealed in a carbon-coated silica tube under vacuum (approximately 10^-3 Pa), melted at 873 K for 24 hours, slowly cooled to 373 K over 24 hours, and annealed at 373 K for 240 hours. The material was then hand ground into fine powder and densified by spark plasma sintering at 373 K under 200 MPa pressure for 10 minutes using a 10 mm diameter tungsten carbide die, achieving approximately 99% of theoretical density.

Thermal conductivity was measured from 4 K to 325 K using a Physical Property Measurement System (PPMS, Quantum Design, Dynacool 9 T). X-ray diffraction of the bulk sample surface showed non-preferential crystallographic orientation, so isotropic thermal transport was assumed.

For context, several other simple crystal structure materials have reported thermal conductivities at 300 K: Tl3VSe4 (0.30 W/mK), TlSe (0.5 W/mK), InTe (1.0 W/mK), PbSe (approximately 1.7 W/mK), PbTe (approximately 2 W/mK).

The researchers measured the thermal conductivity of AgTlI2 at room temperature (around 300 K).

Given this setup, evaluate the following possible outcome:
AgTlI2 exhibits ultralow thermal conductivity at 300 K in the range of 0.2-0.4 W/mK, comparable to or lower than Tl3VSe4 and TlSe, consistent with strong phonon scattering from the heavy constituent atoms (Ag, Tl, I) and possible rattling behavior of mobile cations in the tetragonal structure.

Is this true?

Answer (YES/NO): YES